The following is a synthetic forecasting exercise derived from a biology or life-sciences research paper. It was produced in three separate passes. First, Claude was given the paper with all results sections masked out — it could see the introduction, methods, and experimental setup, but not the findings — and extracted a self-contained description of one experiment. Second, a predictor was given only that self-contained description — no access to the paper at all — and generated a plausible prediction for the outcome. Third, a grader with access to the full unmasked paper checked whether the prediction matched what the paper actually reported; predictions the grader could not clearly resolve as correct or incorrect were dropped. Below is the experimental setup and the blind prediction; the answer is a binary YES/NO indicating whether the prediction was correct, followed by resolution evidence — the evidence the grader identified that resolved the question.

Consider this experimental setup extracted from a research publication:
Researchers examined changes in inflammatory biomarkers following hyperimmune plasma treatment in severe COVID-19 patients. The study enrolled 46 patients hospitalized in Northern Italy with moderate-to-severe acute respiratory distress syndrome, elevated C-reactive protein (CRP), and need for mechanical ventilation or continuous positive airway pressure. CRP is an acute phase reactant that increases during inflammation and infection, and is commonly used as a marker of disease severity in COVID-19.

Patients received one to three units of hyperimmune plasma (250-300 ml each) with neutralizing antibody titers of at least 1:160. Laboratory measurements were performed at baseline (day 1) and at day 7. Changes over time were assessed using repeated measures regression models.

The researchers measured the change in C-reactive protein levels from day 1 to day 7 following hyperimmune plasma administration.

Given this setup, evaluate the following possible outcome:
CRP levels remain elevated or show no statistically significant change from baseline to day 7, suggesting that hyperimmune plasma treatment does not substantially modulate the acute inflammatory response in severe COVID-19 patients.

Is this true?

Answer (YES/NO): NO